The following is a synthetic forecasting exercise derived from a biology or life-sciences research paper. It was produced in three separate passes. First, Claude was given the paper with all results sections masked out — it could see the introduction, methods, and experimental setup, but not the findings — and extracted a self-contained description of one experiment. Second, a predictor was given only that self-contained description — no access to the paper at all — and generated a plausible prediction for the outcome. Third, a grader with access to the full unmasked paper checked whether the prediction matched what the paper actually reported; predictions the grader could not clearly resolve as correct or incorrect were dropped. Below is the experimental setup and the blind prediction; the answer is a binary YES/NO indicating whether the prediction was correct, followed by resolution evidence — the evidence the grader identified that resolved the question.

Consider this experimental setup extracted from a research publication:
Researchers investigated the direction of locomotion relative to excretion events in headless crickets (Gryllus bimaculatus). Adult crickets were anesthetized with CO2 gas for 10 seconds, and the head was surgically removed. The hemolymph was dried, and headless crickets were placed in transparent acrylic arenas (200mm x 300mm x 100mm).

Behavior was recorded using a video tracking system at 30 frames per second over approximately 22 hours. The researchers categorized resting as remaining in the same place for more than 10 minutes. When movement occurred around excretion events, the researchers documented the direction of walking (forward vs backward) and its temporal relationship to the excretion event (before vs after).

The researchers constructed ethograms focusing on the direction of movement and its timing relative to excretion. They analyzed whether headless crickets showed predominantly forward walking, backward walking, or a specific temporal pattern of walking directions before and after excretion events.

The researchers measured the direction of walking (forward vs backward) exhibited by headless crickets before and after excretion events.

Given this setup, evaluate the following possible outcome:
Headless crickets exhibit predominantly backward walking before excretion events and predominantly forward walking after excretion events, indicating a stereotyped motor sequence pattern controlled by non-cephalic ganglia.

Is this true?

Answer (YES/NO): YES